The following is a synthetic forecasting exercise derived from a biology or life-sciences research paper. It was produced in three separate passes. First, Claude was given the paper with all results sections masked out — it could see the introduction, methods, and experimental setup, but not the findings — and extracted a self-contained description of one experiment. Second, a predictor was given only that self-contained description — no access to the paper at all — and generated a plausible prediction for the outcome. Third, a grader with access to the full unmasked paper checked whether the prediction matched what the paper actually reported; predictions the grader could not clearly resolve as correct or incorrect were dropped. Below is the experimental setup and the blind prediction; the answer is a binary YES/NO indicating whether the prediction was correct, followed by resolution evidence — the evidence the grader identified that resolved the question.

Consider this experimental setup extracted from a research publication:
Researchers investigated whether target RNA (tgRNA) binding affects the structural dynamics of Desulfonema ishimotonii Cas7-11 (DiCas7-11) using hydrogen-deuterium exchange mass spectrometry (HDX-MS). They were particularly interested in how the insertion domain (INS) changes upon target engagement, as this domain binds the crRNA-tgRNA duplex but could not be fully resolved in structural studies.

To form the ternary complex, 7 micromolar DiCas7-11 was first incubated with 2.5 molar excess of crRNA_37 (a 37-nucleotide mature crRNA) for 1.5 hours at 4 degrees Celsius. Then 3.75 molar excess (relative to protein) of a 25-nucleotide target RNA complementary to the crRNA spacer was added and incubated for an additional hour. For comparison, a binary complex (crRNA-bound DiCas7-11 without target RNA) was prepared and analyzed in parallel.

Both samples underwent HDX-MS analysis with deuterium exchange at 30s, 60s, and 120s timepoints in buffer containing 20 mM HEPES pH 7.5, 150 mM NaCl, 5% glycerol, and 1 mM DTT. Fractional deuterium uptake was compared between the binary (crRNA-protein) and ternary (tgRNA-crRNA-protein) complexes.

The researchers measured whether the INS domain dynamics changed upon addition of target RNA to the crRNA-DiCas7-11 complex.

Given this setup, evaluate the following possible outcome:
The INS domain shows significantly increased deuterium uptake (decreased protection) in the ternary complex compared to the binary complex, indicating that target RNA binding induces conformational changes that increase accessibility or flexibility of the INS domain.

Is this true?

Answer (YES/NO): NO